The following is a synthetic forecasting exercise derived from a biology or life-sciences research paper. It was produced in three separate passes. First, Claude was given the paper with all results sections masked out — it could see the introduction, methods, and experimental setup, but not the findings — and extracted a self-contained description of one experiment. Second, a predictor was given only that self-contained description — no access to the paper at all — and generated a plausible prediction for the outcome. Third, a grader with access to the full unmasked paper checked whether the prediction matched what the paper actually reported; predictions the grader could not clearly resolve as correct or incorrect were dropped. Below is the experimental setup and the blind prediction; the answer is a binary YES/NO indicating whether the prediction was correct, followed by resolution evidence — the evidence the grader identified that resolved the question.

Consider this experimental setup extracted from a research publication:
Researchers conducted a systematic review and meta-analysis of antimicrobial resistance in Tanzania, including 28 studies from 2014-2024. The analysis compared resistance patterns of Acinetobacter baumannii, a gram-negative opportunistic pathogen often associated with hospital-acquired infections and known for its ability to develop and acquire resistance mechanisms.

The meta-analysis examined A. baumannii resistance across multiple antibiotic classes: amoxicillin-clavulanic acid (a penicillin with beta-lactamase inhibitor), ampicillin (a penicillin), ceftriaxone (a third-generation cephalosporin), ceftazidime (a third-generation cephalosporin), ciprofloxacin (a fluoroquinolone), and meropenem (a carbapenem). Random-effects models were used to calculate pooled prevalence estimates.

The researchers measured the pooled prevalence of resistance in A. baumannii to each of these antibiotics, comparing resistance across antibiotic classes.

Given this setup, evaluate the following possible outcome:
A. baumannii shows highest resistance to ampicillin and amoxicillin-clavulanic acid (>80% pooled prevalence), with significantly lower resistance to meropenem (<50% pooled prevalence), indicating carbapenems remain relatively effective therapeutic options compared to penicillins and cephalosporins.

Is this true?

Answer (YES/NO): YES